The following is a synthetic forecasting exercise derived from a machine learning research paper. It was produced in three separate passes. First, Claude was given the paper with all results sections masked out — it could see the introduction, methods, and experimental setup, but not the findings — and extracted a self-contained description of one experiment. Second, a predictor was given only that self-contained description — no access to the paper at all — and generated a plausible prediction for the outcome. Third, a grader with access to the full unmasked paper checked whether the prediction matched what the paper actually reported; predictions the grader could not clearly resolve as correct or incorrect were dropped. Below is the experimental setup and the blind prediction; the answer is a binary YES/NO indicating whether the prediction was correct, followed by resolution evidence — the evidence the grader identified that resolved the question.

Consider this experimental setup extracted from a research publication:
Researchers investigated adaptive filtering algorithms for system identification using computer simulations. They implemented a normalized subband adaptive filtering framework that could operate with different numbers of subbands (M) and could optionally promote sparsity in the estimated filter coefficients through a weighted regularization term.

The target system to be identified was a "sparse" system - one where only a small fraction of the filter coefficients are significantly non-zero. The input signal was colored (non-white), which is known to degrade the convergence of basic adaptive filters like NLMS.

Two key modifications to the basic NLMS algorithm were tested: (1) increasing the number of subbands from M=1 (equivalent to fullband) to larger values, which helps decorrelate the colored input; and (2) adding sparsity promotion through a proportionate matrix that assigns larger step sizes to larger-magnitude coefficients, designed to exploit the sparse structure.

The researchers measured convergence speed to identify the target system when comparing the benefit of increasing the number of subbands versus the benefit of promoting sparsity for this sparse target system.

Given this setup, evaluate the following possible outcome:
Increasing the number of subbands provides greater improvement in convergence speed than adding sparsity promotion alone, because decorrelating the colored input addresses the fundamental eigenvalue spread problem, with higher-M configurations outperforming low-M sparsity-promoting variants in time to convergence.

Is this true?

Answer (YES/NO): NO